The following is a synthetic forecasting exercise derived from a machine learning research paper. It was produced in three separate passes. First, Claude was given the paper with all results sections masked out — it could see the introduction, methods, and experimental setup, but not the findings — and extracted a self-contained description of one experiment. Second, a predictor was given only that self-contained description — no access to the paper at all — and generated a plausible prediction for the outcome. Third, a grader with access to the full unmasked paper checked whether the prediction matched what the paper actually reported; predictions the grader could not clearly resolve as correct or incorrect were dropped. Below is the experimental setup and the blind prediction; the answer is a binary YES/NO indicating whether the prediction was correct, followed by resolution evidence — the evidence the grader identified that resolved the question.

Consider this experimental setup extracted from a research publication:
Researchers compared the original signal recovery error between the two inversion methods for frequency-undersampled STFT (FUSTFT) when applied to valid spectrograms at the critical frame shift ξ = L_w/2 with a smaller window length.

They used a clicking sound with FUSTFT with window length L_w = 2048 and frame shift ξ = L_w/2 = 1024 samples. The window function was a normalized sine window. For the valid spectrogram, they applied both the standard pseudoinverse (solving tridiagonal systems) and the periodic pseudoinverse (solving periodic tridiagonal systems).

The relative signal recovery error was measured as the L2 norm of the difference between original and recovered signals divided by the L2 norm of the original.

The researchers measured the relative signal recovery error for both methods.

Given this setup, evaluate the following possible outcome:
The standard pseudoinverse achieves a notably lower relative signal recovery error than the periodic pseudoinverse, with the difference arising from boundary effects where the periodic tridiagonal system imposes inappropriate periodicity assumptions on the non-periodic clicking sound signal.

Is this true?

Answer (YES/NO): NO